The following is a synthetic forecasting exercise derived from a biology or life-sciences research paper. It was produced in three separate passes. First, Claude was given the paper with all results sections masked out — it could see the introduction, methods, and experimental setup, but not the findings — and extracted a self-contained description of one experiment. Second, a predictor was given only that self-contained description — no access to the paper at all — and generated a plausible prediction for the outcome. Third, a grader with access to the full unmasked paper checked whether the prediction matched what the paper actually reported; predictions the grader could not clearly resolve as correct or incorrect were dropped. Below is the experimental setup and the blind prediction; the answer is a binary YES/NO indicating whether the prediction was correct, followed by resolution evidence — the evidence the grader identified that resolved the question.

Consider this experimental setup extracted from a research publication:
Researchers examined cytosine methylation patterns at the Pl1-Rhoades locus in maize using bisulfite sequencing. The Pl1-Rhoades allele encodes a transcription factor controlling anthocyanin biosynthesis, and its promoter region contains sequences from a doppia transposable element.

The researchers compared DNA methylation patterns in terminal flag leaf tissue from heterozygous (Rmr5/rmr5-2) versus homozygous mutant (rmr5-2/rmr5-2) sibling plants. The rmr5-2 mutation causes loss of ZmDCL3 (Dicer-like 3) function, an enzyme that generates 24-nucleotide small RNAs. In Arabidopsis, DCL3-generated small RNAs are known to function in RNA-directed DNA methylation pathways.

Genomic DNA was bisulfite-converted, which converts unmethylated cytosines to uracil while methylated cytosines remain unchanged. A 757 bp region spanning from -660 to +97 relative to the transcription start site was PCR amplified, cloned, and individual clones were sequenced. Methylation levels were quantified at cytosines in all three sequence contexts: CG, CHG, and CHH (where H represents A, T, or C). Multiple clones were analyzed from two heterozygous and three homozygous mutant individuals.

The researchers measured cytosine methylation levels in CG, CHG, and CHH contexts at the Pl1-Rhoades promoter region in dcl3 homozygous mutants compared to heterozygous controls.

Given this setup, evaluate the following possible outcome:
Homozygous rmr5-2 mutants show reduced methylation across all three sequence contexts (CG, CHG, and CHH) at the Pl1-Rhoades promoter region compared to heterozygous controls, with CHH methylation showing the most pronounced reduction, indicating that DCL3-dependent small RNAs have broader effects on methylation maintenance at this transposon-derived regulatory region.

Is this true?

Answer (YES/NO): NO